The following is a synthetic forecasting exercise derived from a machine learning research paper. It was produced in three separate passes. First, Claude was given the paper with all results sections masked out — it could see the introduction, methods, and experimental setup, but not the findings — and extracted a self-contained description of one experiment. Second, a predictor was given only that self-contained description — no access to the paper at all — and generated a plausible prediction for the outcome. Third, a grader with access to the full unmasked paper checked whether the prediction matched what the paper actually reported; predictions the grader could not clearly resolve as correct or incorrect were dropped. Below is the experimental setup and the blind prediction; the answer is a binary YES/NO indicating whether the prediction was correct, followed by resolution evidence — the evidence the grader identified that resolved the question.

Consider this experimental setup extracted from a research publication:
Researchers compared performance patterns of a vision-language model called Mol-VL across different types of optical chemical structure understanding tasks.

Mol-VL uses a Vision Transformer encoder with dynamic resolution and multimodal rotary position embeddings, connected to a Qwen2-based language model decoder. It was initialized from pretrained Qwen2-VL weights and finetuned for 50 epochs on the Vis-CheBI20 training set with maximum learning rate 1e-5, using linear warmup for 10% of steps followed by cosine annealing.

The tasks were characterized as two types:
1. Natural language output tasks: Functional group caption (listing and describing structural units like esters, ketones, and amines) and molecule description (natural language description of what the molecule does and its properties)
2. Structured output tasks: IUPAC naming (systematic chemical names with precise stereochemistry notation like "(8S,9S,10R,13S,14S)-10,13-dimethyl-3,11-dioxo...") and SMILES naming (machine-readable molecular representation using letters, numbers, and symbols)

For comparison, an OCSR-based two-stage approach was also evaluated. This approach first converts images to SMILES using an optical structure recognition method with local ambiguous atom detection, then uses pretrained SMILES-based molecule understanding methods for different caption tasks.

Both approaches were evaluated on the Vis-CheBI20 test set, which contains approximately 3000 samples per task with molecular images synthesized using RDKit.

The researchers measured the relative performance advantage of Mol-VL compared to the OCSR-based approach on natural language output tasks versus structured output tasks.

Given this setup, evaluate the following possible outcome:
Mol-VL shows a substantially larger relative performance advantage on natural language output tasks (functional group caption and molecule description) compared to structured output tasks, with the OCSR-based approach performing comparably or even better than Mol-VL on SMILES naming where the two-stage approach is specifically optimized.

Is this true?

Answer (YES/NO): YES